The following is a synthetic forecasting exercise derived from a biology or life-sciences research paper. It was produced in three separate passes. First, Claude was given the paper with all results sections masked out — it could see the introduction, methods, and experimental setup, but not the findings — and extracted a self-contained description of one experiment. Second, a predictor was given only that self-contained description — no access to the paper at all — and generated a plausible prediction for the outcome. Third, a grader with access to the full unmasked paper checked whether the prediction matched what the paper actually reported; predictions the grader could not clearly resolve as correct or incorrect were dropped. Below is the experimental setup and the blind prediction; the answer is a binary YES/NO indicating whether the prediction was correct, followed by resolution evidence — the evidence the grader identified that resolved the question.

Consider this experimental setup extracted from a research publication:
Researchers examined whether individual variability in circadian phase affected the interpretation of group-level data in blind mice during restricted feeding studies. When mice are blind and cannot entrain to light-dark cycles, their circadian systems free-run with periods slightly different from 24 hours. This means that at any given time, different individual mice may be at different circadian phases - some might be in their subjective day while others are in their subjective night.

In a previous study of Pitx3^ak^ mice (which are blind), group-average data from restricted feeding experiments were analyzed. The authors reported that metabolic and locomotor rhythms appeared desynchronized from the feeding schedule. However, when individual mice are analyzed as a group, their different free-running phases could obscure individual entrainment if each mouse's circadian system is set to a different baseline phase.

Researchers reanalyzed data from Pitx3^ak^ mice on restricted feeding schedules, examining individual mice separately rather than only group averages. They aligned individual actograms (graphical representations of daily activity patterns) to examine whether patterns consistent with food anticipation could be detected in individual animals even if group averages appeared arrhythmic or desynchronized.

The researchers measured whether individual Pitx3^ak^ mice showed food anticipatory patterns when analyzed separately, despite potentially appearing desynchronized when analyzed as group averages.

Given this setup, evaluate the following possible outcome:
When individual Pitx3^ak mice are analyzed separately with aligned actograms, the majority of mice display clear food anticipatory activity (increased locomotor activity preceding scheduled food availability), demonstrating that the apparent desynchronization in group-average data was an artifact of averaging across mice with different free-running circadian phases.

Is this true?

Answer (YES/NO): YES